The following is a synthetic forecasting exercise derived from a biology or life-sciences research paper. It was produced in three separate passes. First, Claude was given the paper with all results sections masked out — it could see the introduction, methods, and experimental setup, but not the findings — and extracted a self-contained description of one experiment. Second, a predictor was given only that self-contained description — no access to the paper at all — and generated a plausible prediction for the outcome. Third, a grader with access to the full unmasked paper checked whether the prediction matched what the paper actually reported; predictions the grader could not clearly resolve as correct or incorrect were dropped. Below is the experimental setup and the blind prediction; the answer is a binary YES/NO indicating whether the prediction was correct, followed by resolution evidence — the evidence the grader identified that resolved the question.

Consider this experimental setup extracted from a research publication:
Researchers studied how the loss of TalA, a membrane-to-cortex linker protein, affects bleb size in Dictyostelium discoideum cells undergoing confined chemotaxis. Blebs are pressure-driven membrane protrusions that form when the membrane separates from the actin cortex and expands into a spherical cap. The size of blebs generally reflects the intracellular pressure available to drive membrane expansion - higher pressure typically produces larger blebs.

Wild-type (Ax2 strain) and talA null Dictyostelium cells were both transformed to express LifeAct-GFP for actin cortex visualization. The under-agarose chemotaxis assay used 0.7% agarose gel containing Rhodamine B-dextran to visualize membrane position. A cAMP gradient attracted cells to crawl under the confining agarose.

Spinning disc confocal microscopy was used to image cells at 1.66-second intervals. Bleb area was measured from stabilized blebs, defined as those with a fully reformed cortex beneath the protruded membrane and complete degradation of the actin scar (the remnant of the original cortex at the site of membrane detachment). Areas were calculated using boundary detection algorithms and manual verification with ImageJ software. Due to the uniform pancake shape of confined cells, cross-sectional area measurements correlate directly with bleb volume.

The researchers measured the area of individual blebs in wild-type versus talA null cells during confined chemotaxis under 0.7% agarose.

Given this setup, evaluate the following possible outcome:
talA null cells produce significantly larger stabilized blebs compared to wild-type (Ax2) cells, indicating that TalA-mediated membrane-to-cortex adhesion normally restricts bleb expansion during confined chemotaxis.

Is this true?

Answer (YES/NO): NO